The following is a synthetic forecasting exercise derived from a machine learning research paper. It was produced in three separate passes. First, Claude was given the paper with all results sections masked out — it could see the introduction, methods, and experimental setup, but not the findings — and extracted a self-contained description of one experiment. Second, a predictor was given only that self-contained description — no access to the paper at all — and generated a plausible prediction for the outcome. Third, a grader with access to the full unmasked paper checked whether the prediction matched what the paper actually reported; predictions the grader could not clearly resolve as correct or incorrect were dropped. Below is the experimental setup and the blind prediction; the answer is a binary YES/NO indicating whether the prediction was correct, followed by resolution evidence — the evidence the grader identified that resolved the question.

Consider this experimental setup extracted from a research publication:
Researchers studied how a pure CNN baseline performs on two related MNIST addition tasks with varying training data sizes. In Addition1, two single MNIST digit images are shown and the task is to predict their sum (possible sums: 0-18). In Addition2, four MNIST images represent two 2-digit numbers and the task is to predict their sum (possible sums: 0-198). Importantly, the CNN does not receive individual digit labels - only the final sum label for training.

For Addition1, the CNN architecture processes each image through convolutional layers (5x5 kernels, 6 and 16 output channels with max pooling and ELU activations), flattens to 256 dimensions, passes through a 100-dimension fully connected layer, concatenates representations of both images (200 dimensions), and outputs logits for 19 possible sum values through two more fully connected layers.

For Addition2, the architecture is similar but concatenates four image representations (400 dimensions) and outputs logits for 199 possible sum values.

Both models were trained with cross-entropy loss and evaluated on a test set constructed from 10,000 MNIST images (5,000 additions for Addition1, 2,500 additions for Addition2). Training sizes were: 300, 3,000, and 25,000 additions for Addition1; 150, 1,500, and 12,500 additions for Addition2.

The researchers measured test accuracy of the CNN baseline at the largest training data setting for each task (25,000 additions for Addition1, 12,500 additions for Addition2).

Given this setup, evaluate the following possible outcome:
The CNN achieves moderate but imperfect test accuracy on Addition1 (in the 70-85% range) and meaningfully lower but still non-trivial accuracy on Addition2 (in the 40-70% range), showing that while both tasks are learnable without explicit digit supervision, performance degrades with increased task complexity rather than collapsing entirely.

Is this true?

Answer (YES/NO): NO